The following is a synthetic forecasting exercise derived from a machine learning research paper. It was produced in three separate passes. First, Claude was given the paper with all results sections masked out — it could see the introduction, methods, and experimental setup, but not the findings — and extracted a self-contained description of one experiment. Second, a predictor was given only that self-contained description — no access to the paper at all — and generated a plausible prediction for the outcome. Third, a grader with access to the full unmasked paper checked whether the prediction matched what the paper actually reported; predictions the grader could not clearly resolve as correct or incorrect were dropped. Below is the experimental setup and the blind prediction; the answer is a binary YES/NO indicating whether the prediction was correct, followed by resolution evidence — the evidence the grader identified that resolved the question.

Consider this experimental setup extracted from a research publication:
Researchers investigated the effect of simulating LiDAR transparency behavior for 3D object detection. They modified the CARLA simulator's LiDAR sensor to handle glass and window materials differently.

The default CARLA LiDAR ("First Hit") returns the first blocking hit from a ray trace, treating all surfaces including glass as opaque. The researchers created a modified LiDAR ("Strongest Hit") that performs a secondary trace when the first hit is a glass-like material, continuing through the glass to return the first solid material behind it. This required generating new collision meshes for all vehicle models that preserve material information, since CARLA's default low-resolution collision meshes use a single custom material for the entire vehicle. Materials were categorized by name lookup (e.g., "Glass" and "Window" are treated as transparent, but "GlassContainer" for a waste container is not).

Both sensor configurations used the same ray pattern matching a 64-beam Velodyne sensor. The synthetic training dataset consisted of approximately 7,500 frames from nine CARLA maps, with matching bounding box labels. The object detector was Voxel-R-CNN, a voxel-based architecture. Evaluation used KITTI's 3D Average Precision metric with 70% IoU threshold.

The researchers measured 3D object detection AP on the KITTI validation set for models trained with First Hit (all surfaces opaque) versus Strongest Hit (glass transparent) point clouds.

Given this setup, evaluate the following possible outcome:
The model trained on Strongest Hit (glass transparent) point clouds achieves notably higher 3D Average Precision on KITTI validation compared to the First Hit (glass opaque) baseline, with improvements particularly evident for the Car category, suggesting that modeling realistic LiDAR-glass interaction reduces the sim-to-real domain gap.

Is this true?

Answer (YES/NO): YES